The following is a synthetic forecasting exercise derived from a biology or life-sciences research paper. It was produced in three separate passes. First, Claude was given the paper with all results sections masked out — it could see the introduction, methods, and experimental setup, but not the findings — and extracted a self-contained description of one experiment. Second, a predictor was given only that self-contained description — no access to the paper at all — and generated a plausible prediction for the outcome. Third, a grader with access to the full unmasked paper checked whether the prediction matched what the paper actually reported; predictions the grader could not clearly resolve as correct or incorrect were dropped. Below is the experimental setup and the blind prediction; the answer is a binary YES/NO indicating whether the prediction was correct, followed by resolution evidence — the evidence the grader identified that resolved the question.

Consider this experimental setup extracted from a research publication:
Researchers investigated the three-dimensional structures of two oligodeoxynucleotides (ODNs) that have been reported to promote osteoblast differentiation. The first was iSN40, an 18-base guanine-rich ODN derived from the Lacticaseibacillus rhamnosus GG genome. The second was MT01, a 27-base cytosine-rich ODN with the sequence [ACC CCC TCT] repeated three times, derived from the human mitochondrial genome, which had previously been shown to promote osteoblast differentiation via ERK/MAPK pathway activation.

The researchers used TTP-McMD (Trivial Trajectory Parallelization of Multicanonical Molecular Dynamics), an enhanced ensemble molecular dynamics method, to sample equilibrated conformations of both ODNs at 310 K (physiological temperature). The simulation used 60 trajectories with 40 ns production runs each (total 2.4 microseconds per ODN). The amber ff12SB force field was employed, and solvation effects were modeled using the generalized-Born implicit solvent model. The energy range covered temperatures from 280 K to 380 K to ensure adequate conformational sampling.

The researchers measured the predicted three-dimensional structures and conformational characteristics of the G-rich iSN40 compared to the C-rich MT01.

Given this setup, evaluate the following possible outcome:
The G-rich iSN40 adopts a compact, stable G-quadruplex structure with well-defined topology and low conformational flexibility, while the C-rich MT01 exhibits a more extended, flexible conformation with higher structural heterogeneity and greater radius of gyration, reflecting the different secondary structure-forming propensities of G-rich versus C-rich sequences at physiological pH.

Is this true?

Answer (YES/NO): NO